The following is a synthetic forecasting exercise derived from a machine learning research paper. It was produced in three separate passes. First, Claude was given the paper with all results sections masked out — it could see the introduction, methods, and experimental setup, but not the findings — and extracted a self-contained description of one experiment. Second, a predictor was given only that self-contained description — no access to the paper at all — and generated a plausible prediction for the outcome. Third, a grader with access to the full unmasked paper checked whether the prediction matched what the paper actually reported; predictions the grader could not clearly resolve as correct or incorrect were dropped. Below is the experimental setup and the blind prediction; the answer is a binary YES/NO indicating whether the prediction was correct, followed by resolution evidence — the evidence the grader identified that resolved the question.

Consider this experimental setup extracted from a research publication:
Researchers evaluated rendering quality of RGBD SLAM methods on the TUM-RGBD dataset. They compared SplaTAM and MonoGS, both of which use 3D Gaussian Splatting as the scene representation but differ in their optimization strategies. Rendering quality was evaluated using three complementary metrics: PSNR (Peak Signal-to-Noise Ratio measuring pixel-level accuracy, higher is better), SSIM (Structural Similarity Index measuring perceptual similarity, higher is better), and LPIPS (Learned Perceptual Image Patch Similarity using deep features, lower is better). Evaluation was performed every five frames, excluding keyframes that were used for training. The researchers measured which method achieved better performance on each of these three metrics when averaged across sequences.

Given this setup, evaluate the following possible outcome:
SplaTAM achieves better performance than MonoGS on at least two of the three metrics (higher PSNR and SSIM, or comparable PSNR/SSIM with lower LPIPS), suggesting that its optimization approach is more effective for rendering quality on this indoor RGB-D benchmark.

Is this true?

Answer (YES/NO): NO